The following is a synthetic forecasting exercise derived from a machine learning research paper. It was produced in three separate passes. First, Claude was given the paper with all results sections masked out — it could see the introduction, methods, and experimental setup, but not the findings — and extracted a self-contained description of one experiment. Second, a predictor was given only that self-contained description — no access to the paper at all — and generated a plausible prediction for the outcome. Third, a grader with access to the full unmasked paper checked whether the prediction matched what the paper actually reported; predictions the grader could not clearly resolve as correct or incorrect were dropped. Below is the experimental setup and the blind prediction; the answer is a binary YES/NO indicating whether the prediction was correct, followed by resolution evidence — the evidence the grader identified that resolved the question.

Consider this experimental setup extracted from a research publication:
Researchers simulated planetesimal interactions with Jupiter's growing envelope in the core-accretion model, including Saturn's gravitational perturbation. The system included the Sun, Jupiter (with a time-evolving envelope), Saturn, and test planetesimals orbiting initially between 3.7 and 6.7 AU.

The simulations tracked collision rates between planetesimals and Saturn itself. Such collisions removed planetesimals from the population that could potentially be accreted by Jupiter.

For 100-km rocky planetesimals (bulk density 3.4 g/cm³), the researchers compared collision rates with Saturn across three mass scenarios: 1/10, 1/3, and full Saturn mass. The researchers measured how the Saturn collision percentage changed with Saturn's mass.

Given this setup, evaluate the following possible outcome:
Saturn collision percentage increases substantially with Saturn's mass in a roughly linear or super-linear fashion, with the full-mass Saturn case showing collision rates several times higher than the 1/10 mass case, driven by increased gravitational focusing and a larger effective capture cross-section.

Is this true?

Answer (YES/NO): YES